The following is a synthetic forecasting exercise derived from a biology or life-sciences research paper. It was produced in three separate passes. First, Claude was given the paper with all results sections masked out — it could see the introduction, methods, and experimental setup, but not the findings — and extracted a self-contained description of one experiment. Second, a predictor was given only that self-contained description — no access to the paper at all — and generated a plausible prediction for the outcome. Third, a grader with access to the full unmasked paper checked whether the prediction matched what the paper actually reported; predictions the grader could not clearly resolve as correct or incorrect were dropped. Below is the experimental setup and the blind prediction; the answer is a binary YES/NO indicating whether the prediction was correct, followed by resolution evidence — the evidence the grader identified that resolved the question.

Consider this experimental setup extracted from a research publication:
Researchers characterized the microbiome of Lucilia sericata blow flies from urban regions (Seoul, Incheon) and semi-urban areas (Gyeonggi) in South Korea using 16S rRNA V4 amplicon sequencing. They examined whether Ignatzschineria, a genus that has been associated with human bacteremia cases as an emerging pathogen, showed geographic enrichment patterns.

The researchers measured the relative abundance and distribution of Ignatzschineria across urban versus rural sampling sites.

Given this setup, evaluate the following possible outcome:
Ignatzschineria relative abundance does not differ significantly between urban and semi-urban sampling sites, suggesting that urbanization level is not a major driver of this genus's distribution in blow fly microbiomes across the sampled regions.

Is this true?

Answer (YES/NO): YES